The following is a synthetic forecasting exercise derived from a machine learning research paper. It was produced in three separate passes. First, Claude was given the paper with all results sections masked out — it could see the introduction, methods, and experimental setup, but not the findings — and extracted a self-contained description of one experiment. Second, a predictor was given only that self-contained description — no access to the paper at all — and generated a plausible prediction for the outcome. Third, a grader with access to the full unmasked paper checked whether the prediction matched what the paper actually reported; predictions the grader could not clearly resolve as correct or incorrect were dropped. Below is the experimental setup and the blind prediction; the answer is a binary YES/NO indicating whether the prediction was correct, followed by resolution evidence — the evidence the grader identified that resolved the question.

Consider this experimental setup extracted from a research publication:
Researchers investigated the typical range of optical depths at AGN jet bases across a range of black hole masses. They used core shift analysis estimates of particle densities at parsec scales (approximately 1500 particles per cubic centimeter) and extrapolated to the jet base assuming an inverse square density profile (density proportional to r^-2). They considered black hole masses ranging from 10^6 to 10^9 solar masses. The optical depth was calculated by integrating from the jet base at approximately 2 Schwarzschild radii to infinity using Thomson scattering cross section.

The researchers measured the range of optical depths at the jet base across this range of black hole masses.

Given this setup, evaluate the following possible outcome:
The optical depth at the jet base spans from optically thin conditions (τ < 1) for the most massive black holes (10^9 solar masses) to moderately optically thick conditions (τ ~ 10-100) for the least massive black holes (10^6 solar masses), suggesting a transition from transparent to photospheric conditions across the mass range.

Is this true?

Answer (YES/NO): NO